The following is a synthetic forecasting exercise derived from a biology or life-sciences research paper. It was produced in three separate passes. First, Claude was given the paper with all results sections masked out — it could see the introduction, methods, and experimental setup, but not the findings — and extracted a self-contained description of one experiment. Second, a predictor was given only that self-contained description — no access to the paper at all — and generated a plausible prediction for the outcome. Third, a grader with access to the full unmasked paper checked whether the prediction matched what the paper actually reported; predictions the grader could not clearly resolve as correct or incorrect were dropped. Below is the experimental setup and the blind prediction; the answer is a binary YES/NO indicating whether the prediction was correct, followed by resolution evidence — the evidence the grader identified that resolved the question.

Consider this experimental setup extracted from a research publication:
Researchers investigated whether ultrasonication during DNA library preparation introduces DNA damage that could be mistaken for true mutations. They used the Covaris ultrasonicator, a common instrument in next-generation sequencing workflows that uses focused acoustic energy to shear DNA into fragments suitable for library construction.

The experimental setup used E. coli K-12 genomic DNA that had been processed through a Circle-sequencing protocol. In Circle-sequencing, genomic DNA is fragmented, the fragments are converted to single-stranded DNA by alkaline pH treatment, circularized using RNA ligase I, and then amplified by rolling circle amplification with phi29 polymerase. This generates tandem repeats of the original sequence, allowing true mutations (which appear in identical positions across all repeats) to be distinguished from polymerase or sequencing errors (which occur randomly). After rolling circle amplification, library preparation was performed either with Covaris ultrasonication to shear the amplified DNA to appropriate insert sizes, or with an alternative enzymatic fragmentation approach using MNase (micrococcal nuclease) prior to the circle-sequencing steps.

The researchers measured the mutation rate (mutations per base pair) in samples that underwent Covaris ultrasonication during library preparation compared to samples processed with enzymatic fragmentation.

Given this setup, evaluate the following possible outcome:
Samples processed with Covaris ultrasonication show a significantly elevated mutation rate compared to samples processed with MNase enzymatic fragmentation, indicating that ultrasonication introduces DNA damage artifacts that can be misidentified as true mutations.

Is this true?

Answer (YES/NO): YES